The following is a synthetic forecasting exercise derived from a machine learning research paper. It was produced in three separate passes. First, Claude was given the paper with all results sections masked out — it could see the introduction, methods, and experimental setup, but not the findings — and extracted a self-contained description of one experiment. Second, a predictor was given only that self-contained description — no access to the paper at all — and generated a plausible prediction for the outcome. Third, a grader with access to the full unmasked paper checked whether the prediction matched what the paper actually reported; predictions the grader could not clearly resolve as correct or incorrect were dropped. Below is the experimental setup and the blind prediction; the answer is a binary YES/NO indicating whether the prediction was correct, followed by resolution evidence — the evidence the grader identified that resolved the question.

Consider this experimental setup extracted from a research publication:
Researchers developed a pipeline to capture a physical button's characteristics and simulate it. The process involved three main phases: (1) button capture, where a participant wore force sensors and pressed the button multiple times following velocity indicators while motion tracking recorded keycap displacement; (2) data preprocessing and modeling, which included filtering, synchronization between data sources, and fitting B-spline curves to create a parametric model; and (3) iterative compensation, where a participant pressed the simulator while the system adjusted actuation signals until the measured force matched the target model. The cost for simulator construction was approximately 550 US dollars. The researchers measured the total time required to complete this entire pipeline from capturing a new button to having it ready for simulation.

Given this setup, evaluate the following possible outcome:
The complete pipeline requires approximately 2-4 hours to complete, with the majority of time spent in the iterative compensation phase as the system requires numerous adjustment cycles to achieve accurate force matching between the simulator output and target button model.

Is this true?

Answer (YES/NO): NO